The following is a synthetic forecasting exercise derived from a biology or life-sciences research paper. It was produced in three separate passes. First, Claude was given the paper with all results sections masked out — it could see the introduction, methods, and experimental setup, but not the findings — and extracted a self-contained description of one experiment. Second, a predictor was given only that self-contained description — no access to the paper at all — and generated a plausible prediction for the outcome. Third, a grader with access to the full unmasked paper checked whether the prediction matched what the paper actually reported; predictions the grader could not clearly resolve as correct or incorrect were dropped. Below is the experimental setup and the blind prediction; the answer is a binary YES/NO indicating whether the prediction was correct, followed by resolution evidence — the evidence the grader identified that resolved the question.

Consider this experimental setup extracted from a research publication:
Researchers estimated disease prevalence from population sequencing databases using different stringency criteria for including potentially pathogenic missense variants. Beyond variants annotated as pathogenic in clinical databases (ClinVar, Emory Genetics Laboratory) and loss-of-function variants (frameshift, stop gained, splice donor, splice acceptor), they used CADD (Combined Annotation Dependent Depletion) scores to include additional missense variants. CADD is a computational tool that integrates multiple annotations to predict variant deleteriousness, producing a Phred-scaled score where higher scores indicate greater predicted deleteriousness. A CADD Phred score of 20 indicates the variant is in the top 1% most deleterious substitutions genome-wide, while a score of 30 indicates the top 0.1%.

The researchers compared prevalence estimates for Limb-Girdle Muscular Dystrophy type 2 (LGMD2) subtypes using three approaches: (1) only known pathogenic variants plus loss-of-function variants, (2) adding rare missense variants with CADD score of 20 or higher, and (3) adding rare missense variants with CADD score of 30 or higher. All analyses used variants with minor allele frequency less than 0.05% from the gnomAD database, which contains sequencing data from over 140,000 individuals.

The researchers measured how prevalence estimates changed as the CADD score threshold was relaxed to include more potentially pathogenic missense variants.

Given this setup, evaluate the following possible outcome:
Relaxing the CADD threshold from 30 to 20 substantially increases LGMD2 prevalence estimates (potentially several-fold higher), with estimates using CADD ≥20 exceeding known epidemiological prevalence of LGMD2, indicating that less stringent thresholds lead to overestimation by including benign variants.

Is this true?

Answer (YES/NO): YES